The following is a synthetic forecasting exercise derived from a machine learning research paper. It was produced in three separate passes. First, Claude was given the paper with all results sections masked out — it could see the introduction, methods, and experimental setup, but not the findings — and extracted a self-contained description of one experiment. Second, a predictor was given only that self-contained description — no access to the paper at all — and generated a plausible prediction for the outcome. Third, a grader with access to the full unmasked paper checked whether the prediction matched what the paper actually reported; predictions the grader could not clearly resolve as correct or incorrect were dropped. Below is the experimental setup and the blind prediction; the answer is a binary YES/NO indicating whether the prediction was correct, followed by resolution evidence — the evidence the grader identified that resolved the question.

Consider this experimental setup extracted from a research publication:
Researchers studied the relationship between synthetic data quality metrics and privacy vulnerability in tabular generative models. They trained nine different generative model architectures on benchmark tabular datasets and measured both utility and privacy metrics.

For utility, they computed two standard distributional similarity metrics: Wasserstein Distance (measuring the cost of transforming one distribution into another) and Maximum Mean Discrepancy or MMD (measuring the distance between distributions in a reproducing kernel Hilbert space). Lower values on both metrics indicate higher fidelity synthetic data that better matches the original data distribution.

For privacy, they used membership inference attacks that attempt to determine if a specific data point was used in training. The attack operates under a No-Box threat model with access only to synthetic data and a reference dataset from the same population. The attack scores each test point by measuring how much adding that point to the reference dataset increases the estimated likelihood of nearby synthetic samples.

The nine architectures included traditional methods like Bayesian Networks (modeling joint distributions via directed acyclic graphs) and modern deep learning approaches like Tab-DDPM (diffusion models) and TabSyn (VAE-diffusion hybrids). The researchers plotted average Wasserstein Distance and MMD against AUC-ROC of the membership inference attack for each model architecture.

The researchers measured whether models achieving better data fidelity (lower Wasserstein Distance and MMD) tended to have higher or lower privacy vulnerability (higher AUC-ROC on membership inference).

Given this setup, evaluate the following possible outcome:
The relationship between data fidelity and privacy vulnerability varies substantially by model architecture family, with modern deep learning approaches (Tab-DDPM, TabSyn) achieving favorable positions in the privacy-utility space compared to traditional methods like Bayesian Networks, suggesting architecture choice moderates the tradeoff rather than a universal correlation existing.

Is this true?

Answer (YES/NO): NO